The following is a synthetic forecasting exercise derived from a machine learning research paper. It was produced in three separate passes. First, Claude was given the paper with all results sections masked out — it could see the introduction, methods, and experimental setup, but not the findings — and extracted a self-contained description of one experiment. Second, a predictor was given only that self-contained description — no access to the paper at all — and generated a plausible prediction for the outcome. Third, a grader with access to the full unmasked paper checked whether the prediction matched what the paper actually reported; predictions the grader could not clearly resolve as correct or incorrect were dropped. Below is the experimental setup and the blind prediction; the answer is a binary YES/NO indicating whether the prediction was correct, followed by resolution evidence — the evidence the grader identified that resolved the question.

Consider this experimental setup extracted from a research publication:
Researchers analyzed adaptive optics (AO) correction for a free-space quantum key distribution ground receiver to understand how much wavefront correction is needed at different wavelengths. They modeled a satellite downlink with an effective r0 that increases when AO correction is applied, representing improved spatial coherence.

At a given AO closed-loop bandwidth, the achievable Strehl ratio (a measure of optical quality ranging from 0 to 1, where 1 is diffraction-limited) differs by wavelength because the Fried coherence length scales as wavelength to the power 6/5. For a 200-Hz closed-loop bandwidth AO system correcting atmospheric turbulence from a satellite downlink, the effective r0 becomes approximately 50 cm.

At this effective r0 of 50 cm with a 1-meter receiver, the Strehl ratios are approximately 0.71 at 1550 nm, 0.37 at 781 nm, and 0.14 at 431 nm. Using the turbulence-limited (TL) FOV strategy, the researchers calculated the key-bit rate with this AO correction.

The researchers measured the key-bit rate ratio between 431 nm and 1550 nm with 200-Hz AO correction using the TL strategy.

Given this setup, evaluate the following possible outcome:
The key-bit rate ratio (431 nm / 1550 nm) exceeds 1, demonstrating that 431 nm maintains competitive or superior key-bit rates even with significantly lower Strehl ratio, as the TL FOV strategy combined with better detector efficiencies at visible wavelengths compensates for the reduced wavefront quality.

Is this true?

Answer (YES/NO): YES